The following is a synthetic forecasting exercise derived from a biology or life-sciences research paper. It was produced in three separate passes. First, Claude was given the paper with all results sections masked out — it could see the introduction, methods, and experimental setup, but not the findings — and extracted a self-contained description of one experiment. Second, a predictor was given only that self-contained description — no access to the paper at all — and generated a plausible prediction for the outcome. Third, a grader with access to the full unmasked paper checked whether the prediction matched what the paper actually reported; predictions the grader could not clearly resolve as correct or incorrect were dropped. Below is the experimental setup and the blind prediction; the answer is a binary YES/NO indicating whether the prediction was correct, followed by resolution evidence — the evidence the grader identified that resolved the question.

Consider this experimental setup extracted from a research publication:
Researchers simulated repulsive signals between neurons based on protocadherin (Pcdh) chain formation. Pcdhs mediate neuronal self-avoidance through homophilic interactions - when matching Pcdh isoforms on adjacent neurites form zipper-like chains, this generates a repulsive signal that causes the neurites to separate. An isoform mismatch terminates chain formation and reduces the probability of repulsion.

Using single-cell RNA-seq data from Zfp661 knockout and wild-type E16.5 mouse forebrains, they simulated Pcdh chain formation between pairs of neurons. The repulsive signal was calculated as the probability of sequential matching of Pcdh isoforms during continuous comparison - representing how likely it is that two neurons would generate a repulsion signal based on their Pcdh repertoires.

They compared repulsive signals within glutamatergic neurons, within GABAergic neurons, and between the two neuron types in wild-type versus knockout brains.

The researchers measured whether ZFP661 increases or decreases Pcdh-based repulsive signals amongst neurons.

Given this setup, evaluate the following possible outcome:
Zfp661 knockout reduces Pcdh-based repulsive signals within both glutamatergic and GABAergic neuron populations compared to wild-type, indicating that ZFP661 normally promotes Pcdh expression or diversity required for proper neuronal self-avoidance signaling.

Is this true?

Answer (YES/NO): NO